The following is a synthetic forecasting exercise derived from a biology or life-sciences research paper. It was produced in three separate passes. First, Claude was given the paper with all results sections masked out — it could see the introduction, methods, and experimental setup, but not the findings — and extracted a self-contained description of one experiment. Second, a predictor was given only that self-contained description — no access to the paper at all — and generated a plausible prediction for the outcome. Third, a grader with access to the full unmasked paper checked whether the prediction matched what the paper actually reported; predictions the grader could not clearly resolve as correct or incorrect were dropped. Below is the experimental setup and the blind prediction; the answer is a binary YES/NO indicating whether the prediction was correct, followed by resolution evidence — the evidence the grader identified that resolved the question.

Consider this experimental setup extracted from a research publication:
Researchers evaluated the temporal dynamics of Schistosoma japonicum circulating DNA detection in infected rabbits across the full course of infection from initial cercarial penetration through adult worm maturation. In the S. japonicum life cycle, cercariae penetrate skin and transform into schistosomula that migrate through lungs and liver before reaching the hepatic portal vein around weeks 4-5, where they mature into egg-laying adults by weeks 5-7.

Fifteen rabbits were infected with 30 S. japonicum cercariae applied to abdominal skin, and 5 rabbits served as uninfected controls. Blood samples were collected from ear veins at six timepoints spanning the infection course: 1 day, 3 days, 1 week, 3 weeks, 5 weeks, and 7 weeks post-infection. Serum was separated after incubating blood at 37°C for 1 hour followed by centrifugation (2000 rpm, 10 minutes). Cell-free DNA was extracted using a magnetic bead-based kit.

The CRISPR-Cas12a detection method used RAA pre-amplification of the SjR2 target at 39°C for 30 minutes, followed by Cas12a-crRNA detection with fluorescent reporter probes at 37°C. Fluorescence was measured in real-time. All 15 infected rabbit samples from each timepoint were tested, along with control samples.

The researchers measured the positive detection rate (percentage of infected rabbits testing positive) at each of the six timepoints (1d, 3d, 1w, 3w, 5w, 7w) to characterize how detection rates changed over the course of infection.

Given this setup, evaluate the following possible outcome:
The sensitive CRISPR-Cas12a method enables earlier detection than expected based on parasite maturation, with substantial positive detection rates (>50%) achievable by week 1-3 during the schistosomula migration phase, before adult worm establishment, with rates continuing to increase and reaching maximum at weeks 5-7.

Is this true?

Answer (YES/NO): NO